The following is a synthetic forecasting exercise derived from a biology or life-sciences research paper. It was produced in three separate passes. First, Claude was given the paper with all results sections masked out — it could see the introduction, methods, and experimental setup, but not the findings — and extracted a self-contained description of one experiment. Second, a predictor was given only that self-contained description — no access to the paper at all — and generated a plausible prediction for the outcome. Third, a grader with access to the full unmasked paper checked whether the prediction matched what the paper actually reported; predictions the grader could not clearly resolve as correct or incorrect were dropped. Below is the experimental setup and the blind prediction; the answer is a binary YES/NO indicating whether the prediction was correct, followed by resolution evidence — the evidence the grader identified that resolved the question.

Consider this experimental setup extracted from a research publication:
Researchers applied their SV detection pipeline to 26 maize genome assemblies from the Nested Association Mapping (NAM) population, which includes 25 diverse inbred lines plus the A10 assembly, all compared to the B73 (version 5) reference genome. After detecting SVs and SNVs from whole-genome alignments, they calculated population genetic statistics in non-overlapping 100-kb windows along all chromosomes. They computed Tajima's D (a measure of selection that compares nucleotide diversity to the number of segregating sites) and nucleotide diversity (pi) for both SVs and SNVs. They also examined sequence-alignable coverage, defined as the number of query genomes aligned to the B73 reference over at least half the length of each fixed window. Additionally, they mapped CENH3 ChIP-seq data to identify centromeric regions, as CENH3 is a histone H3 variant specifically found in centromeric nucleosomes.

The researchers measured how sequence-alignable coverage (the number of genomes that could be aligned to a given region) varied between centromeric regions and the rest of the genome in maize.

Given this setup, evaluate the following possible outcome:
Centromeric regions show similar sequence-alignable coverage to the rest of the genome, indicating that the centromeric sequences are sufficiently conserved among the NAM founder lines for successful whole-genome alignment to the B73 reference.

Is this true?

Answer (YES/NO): NO